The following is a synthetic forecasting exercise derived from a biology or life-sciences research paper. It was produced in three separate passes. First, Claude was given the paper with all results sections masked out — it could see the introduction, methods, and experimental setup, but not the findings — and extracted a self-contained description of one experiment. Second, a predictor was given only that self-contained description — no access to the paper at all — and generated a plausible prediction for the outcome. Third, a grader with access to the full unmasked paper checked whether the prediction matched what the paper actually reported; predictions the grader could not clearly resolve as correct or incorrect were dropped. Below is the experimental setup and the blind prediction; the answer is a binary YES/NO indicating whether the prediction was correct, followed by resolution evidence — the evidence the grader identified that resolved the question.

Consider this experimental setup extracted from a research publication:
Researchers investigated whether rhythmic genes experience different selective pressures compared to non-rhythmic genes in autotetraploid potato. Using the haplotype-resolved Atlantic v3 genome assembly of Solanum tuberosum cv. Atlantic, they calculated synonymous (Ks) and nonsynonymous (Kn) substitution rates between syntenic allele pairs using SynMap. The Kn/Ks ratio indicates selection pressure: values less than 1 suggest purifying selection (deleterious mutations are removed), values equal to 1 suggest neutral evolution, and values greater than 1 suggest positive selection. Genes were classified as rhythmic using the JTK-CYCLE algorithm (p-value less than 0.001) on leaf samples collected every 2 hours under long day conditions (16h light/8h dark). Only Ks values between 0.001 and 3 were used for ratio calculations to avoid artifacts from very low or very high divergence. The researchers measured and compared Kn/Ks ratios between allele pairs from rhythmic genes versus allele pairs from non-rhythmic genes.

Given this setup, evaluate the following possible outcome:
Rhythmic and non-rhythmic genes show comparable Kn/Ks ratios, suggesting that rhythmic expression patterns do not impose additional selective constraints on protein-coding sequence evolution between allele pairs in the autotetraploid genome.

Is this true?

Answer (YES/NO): NO